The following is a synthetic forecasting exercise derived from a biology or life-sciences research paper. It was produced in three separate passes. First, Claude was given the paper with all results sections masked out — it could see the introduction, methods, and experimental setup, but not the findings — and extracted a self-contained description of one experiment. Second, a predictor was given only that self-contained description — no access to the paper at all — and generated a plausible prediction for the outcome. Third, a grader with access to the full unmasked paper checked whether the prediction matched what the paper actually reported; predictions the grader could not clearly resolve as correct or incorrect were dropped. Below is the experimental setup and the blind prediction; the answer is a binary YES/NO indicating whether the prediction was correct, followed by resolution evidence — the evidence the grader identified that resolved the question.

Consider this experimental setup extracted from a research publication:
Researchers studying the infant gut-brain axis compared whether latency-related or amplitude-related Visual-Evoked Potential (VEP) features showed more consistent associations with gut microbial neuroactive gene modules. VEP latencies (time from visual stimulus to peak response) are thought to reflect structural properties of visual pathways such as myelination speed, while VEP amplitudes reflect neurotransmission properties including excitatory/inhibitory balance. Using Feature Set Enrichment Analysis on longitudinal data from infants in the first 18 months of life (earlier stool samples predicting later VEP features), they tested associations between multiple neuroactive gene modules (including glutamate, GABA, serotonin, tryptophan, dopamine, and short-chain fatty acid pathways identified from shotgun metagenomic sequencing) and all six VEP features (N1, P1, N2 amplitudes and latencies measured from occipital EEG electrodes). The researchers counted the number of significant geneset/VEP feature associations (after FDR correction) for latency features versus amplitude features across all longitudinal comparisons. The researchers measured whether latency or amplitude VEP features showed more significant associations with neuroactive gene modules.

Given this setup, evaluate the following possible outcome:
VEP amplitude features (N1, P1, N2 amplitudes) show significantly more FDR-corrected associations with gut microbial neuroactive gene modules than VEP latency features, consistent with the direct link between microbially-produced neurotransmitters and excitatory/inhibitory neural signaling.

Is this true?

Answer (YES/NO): NO